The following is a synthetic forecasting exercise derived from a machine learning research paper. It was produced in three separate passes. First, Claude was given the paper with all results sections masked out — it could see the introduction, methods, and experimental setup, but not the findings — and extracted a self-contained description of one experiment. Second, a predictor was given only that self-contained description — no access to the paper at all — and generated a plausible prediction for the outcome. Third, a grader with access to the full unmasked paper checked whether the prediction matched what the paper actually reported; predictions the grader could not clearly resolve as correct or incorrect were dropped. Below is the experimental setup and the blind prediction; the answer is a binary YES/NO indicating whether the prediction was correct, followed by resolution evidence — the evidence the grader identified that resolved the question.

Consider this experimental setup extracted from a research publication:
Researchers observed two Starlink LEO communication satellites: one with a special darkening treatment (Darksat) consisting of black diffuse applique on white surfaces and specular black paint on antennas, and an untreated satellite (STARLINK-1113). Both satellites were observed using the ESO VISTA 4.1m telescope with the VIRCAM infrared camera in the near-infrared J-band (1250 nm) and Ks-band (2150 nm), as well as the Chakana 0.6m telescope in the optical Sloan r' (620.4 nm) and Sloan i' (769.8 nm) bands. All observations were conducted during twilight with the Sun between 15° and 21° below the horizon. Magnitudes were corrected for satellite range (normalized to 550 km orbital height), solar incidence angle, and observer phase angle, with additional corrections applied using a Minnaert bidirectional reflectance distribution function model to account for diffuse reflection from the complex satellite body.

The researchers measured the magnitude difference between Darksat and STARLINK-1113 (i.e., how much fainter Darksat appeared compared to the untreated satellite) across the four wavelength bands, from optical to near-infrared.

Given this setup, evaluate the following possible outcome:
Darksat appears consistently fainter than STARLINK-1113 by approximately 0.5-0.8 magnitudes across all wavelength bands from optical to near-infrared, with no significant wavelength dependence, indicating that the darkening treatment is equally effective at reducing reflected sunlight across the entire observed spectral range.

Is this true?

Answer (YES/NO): NO